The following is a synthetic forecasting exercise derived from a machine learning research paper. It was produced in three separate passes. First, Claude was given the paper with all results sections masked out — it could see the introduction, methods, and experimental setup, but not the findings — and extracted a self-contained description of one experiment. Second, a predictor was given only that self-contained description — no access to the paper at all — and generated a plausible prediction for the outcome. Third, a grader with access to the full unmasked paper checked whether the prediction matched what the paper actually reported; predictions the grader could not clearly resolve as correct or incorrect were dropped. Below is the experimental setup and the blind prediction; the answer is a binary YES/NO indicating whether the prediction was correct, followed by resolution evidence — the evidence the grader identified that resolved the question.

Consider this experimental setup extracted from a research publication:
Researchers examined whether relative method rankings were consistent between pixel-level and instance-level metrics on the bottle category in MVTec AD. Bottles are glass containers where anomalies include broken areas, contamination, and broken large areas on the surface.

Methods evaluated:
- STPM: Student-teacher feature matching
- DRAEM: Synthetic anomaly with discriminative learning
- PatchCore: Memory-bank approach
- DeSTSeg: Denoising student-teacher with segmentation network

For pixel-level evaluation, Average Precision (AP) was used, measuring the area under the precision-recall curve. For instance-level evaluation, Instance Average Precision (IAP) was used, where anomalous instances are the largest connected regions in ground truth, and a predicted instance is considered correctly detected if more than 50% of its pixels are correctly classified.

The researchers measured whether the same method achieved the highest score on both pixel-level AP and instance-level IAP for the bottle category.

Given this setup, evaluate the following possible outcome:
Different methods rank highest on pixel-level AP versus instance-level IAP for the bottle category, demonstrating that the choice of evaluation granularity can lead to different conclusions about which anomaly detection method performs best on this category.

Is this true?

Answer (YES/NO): NO